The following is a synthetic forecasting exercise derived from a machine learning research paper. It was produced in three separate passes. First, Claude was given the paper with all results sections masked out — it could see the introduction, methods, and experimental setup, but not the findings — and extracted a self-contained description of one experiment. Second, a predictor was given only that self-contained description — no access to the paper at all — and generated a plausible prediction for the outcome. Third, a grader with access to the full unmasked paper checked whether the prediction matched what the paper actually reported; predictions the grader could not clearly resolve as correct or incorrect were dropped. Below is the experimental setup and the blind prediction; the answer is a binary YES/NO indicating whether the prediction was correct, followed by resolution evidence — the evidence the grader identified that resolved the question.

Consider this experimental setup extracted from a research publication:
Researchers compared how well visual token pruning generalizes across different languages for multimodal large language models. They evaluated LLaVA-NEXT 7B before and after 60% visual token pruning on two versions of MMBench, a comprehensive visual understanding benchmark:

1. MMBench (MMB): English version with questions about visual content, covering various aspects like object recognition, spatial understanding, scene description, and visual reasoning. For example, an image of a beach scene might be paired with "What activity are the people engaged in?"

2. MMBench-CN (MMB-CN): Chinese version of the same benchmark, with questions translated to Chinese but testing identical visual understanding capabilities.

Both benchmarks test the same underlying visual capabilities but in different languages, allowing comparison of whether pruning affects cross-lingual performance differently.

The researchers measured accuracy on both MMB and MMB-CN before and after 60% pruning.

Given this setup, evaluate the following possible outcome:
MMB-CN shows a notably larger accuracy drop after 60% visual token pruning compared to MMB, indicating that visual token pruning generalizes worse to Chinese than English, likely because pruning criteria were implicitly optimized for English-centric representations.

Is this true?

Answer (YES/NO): NO